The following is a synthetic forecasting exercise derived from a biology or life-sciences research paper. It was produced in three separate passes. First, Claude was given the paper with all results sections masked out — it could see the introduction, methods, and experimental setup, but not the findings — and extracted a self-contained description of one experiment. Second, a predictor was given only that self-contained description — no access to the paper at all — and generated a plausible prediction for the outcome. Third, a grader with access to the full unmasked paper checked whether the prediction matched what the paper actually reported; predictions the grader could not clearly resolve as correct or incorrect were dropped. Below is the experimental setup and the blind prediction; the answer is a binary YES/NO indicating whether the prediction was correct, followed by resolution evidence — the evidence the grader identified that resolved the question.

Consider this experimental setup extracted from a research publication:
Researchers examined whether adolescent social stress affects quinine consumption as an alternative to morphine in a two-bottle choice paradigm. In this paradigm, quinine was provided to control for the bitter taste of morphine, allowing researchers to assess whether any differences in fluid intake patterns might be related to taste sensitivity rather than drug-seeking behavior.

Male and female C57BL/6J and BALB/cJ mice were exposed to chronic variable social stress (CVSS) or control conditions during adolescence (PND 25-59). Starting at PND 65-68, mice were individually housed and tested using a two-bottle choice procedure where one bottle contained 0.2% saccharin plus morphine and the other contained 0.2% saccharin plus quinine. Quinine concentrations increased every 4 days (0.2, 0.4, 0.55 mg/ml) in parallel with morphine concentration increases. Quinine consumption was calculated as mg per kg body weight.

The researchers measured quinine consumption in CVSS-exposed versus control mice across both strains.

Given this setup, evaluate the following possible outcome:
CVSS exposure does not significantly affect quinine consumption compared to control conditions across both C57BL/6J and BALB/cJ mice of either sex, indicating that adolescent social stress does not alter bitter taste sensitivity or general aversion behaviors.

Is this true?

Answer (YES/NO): YES